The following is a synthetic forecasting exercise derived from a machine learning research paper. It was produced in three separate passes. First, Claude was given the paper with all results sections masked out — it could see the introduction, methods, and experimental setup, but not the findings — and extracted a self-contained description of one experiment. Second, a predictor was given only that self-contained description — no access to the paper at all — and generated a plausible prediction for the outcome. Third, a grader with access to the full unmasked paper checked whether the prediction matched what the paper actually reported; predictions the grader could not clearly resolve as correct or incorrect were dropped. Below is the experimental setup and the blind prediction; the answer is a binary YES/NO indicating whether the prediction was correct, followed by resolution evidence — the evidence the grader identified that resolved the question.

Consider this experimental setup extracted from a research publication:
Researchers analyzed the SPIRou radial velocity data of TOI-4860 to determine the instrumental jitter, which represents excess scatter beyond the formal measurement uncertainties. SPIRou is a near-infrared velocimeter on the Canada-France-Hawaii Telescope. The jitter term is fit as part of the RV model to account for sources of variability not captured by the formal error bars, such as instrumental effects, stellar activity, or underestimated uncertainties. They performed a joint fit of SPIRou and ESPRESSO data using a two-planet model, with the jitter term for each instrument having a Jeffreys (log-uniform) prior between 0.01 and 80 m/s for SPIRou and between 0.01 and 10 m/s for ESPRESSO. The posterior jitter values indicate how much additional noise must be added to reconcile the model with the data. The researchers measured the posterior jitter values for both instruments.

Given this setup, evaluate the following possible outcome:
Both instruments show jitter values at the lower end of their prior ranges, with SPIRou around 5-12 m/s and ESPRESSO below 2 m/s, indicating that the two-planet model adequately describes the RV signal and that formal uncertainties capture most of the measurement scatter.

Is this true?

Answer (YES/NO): NO